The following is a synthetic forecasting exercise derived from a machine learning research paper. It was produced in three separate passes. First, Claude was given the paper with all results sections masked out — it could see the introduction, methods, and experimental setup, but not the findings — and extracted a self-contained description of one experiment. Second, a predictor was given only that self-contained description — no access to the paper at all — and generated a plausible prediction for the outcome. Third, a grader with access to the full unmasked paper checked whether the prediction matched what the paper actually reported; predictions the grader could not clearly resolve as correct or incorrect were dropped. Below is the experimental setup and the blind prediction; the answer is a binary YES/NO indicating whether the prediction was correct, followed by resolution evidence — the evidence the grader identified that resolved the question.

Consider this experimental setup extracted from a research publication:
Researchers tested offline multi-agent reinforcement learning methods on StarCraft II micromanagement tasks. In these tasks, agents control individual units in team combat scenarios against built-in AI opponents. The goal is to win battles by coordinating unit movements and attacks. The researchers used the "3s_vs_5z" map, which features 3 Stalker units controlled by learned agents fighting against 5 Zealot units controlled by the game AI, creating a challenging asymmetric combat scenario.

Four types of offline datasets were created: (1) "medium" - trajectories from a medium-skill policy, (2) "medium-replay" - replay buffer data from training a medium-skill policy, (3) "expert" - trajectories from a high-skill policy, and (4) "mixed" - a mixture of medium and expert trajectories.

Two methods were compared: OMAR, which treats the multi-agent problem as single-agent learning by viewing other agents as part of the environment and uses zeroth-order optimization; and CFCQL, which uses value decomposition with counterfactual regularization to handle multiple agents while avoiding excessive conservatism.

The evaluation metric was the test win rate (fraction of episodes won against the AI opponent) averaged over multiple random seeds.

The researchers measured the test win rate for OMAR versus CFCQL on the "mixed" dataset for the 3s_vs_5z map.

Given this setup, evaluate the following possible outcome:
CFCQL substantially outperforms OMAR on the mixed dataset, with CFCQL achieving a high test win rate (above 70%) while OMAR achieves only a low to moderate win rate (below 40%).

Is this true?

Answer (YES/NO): NO